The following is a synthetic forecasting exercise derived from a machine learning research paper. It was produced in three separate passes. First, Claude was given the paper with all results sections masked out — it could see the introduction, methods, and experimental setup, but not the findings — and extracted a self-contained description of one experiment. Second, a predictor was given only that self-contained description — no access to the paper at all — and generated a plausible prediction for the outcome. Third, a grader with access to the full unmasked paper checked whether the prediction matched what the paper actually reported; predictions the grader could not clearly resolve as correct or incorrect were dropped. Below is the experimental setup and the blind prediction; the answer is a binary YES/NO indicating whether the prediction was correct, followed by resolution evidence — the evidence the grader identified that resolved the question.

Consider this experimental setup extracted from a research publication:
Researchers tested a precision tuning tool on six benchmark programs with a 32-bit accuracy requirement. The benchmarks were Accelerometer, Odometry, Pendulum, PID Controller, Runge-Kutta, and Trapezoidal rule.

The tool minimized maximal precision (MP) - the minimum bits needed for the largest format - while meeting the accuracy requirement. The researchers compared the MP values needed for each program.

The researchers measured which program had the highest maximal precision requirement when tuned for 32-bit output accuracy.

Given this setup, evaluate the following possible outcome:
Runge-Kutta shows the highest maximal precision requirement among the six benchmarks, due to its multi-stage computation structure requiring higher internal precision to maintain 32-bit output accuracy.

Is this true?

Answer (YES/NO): NO